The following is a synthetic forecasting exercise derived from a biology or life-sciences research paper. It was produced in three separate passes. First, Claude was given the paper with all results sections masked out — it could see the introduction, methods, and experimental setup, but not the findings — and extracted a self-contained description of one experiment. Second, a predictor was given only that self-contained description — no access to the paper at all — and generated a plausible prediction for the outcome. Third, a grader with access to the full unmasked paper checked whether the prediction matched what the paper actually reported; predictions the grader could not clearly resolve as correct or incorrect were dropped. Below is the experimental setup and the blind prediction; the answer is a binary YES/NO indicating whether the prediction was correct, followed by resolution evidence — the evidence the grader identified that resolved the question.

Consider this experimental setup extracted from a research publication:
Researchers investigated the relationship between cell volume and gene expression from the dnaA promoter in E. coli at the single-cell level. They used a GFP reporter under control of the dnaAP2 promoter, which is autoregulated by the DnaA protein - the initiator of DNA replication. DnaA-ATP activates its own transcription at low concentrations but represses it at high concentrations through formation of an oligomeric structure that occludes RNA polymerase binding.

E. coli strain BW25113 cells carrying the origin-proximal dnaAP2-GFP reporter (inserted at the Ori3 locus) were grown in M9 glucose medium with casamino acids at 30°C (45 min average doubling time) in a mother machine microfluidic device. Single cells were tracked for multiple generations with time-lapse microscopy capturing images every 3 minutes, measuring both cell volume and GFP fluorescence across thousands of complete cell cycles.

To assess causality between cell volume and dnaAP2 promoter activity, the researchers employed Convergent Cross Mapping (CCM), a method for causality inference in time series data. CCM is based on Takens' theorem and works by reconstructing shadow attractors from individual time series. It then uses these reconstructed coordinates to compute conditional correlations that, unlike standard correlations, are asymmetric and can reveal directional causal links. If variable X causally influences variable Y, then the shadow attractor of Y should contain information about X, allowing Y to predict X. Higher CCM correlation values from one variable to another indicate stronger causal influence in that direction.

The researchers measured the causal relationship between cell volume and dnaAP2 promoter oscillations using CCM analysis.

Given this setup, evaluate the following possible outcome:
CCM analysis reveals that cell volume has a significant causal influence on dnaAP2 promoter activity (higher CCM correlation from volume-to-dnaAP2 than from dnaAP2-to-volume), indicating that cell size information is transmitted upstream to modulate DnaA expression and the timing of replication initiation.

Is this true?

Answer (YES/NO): YES